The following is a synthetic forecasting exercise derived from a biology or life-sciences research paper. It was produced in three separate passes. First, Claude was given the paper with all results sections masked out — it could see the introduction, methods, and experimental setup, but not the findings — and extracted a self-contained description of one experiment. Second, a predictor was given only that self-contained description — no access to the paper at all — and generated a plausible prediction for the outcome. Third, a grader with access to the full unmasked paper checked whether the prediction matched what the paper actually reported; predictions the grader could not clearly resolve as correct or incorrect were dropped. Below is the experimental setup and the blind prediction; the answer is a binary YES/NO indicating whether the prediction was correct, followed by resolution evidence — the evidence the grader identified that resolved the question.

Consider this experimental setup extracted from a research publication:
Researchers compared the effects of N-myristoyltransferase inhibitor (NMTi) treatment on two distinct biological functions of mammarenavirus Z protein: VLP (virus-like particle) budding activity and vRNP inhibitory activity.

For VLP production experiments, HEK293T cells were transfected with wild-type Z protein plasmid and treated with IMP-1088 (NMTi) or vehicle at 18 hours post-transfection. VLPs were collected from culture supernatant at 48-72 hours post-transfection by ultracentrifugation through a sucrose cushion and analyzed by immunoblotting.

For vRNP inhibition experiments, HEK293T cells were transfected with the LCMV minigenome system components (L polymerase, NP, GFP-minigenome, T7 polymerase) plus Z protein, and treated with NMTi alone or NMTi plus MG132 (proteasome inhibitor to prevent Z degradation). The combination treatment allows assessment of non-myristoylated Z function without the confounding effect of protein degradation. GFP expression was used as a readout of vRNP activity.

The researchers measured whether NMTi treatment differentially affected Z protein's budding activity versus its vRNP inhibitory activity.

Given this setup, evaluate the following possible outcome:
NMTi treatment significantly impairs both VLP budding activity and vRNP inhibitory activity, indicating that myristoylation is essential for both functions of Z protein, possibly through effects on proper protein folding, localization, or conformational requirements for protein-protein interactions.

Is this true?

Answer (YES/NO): NO